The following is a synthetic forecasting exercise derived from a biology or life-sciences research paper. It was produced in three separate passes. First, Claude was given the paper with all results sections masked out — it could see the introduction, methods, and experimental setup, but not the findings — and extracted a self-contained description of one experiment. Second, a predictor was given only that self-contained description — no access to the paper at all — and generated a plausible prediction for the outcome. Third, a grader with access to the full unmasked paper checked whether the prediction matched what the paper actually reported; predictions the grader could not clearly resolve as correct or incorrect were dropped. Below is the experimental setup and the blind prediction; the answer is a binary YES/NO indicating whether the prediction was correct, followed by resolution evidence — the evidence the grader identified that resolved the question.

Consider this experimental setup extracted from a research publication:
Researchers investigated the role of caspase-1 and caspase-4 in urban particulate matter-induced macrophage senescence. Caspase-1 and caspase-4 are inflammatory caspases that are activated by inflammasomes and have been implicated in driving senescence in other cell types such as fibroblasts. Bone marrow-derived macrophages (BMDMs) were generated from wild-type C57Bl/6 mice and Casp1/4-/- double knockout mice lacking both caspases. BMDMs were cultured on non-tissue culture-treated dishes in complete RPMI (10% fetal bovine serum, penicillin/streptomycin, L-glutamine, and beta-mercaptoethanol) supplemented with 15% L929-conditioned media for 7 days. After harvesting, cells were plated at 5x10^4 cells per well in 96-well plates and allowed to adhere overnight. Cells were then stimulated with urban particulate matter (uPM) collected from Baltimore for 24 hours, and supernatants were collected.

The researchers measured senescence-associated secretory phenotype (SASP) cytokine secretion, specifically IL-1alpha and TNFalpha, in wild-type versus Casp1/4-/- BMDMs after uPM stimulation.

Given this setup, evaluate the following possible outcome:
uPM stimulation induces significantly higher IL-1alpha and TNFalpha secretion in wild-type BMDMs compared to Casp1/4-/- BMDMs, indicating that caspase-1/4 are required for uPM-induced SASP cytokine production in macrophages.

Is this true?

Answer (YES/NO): NO